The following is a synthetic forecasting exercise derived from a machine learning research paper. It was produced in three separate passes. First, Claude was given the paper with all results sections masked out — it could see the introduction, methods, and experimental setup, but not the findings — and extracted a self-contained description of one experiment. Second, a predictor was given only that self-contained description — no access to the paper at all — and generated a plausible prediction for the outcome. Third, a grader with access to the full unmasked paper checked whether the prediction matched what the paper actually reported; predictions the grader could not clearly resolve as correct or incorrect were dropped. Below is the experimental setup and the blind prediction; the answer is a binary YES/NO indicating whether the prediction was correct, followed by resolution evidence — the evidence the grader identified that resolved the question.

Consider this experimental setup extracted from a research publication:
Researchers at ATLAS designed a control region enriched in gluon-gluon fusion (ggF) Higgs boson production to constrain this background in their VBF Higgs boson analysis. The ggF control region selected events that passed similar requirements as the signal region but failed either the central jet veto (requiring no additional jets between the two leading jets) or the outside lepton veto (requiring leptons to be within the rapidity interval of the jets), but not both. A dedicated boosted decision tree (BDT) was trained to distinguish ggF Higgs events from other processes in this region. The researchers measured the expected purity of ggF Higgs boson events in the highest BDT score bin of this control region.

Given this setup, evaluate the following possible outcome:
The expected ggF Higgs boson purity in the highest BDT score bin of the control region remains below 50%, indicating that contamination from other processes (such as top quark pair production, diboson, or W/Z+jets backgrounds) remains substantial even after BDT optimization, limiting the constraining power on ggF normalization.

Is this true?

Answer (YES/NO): YES